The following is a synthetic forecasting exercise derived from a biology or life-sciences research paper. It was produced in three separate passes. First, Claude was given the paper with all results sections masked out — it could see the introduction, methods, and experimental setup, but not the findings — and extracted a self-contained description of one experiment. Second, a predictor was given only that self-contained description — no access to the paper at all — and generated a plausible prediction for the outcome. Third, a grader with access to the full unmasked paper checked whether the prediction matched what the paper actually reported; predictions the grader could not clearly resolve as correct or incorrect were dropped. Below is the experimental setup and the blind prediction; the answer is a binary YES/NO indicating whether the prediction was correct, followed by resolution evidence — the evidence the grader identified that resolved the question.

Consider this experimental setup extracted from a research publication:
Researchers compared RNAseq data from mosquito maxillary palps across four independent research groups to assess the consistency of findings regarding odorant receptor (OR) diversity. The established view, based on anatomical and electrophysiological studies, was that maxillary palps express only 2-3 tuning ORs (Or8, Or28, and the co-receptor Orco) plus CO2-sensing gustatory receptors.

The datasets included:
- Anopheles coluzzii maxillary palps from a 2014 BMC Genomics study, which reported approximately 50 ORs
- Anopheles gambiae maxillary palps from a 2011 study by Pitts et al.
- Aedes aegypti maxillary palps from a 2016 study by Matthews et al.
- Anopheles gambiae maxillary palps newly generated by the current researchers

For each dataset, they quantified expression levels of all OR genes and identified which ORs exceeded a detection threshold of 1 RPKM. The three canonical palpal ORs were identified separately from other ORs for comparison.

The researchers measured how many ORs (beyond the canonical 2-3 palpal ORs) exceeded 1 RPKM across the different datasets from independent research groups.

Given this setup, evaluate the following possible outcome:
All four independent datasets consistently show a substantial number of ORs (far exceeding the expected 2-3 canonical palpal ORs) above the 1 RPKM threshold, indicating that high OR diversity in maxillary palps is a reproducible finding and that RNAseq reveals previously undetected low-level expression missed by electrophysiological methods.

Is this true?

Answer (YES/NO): NO